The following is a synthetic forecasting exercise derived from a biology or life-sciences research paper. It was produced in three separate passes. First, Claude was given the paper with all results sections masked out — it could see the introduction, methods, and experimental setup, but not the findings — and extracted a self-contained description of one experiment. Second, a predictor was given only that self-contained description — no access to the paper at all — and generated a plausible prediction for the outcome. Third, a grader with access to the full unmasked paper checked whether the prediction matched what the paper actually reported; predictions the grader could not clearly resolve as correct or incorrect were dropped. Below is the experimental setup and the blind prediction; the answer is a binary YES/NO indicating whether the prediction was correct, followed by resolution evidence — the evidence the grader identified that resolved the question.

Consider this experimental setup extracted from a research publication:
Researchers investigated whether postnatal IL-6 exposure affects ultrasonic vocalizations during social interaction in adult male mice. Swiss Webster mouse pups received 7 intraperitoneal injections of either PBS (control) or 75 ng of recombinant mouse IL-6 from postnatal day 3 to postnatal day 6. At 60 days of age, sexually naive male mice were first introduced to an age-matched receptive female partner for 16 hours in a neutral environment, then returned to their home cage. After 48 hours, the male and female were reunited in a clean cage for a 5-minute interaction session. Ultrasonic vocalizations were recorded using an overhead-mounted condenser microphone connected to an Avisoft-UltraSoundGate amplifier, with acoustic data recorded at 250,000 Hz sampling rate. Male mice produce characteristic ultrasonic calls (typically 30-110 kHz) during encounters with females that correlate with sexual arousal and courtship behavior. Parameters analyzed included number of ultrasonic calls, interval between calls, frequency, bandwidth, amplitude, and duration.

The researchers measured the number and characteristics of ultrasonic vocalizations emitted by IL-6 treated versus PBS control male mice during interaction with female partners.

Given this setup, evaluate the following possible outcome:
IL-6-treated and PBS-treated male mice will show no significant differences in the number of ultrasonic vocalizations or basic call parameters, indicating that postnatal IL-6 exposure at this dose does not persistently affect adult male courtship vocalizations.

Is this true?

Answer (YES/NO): NO